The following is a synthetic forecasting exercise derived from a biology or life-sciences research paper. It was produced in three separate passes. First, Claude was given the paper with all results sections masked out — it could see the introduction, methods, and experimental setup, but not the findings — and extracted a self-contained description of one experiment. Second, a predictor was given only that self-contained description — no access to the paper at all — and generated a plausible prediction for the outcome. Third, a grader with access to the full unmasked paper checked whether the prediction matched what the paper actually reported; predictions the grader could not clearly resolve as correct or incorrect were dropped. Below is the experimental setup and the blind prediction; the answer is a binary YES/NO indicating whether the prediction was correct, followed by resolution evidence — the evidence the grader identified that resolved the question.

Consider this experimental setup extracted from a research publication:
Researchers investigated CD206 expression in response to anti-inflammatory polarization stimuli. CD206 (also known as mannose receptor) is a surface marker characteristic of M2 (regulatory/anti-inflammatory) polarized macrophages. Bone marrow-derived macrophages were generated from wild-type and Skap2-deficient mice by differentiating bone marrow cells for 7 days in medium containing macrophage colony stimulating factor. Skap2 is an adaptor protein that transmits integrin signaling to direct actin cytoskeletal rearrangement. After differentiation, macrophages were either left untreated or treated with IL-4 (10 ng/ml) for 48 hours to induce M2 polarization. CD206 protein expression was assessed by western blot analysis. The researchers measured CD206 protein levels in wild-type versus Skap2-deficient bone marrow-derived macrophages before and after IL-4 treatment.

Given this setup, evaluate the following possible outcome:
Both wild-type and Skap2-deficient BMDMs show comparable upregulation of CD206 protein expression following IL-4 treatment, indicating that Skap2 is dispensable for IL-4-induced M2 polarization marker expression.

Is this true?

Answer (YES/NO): NO